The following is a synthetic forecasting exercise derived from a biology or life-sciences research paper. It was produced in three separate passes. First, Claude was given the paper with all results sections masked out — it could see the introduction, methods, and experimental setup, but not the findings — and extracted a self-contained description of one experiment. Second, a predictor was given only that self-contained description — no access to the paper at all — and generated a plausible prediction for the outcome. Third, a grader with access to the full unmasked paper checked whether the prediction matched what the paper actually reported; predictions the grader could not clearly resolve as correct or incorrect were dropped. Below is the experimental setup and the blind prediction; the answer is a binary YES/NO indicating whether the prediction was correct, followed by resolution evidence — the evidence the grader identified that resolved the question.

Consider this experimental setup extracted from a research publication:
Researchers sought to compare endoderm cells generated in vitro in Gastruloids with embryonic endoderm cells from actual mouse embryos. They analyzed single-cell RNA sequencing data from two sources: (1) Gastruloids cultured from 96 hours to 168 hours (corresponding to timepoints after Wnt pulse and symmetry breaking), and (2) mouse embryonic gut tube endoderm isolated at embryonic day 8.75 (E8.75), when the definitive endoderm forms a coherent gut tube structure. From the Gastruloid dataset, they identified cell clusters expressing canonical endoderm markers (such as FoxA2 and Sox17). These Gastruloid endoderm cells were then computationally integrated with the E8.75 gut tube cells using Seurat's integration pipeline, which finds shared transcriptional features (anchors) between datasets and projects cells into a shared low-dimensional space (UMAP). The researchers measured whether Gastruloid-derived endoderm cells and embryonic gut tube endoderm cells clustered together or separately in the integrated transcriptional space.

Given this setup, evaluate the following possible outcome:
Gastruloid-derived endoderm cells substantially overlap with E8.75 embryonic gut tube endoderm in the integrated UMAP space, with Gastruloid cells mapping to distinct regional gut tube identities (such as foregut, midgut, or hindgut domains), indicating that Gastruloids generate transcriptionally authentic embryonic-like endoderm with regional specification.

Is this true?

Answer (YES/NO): YES